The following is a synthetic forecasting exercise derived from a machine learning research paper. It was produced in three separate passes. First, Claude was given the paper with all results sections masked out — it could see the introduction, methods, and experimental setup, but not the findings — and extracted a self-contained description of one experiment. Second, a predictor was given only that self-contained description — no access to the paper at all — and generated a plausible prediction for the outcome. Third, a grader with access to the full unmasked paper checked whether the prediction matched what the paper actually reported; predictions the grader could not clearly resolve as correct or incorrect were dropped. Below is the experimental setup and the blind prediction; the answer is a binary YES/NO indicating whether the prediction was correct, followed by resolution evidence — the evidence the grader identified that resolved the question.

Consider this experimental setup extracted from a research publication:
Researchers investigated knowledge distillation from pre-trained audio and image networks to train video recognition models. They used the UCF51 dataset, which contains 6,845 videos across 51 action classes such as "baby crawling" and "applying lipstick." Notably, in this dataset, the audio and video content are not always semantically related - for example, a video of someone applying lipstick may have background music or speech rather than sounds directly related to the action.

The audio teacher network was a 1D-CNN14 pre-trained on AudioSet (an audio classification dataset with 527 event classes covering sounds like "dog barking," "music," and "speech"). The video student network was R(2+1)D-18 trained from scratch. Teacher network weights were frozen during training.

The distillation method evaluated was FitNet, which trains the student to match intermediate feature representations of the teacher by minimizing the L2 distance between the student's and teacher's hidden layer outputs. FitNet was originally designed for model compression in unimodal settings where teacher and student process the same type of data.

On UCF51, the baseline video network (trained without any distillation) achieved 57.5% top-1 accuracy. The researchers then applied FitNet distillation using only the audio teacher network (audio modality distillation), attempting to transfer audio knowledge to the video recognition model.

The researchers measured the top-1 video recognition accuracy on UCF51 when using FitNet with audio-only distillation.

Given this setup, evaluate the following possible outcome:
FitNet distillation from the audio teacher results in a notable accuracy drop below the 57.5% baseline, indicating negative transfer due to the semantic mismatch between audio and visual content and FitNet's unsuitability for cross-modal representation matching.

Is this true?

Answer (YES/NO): YES